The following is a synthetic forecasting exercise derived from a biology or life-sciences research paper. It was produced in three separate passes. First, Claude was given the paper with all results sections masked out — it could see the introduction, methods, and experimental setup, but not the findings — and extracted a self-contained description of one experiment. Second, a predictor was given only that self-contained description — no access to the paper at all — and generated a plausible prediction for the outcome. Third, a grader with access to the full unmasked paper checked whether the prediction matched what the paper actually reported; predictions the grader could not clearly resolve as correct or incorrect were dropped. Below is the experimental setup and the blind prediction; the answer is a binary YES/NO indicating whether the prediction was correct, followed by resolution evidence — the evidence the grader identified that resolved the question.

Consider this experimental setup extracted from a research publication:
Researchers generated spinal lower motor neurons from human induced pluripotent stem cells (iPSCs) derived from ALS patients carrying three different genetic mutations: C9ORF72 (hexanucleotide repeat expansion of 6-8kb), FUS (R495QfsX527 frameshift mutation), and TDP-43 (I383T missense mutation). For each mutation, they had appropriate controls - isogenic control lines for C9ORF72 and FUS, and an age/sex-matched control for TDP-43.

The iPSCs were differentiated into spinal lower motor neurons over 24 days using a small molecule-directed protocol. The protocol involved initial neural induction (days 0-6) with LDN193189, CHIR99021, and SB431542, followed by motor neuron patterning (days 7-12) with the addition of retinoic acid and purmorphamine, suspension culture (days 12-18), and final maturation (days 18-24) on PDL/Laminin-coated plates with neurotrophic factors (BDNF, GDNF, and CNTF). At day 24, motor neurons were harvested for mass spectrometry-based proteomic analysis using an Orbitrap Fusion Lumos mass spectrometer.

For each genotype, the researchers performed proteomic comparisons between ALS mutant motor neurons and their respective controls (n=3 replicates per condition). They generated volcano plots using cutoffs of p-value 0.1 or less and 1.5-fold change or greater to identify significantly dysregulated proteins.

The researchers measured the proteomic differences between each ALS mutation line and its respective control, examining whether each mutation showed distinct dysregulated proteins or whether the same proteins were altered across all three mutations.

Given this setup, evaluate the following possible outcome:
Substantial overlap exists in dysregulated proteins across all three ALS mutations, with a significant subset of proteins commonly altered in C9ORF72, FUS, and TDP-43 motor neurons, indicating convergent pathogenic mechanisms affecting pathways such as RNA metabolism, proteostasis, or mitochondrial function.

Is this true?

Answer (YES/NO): YES